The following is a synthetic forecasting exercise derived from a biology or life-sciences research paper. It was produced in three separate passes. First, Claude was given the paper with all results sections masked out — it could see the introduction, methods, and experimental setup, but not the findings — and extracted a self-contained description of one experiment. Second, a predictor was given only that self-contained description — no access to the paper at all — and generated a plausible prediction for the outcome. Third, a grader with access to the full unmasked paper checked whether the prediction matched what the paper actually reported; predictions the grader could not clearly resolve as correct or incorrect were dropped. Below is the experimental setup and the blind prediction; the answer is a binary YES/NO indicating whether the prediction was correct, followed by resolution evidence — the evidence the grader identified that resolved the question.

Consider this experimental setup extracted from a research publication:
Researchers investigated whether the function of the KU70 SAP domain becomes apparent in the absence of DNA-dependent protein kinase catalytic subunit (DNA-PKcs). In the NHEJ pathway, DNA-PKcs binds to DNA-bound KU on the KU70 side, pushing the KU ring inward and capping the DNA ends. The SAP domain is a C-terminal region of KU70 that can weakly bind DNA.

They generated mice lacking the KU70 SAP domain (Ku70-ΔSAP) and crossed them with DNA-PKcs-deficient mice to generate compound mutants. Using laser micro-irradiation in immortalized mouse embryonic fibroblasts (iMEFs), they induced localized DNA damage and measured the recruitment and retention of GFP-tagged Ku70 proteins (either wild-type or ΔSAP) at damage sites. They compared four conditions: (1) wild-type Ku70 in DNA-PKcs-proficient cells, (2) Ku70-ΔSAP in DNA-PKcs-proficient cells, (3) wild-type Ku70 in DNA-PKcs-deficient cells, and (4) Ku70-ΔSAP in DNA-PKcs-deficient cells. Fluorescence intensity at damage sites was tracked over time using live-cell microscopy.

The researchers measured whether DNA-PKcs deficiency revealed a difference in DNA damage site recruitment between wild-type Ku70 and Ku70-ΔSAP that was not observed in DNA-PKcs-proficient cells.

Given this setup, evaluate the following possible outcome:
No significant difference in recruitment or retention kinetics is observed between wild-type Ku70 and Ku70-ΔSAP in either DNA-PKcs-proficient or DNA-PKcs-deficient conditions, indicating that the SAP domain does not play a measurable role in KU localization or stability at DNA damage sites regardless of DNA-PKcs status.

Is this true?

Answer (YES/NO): NO